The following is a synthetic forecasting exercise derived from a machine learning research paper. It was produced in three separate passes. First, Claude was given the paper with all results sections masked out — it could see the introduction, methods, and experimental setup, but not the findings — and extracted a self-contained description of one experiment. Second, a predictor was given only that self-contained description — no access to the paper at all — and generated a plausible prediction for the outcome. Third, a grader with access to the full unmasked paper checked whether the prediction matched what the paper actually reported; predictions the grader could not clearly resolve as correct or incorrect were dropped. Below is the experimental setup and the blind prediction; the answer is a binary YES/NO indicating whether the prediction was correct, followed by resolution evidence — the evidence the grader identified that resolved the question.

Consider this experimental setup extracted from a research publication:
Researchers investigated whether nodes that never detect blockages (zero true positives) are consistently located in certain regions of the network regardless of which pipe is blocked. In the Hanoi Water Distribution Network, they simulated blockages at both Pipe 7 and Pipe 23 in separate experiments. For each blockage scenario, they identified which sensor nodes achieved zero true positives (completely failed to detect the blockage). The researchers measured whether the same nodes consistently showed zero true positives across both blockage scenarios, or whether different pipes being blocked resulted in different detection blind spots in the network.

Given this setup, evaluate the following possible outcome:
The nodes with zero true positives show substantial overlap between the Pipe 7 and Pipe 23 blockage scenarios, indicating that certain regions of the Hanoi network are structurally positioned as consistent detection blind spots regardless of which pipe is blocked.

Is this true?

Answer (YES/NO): NO